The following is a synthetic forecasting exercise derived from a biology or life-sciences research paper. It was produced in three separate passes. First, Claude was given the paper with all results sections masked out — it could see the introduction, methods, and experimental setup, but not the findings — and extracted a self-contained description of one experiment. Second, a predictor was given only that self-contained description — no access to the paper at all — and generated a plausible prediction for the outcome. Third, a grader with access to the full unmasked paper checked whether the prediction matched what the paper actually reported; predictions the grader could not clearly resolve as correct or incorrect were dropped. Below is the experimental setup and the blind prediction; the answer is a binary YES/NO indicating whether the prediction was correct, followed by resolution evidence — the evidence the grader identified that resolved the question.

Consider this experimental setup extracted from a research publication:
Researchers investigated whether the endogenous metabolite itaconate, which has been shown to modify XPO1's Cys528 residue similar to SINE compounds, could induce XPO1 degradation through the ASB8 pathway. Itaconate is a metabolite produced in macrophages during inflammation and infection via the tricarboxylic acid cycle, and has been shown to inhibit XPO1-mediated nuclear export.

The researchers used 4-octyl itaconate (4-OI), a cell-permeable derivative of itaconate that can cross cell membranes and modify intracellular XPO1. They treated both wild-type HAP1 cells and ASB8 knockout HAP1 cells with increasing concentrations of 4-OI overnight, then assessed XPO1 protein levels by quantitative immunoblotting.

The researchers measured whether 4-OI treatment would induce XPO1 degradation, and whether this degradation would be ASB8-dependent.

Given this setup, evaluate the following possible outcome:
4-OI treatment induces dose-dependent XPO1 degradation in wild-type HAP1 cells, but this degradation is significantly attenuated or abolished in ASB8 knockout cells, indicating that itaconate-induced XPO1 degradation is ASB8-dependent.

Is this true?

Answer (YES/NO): YES